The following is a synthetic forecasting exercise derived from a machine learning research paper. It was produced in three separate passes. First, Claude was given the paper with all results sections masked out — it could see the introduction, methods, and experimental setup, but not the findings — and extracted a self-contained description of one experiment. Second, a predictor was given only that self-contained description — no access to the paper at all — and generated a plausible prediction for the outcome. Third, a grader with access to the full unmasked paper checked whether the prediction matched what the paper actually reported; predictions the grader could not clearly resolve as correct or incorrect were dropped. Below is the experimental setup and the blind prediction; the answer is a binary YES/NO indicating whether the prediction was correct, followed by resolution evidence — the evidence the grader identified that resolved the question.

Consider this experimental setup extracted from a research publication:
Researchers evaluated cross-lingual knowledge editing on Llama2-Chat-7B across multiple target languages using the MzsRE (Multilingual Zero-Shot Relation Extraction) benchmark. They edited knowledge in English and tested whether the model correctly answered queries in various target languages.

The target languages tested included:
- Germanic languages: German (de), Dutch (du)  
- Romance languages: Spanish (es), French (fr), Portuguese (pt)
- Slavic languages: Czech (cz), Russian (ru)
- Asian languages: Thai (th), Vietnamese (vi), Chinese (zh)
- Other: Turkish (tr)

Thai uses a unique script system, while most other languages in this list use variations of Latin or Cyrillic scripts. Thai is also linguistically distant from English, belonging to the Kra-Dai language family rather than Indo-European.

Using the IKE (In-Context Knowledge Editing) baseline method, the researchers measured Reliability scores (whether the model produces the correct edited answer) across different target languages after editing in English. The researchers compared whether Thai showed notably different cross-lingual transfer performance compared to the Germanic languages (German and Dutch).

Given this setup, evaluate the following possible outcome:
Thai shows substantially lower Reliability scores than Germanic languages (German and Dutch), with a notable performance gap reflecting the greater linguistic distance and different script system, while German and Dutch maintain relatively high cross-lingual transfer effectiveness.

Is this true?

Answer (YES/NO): YES